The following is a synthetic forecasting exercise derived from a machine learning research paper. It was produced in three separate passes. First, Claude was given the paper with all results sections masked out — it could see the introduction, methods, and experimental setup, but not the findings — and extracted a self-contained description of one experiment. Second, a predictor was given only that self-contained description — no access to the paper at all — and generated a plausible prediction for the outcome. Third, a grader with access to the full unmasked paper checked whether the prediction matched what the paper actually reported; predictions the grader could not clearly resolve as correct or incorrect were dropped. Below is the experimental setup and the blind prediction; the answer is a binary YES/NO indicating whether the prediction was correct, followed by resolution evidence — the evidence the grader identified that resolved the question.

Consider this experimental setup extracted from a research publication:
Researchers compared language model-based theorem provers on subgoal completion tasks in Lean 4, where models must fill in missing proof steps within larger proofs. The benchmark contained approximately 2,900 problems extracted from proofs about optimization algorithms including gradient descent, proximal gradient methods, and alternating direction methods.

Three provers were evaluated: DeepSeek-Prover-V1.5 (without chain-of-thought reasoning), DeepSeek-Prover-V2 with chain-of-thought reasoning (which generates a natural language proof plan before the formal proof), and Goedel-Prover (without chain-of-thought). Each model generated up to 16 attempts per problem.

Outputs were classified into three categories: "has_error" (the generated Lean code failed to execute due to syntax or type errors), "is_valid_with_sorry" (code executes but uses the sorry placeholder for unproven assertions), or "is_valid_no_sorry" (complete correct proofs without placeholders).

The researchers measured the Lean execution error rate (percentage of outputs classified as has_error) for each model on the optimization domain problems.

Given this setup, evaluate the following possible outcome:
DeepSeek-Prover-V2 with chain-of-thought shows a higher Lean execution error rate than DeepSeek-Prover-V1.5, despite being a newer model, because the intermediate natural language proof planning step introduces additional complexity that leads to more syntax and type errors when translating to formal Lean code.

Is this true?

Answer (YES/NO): NO